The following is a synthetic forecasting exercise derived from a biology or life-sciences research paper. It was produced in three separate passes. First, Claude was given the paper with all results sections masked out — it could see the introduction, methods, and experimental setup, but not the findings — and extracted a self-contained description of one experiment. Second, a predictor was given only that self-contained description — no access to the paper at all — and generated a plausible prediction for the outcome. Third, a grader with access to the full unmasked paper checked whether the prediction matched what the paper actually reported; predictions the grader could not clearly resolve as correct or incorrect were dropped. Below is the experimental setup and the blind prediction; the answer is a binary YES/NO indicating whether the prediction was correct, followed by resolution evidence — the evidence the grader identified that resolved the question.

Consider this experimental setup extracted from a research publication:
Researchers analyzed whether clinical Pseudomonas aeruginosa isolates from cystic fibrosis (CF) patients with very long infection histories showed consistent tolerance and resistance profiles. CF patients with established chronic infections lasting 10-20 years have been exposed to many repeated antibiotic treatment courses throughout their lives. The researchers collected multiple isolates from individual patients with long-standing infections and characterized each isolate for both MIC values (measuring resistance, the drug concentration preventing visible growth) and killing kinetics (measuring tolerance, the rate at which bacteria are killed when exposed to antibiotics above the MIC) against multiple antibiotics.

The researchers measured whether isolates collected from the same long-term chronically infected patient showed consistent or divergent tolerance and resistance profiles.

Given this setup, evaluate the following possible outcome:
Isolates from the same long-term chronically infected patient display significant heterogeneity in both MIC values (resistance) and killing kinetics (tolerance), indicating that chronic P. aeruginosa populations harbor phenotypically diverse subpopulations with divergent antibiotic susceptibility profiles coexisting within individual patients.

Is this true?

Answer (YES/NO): YES